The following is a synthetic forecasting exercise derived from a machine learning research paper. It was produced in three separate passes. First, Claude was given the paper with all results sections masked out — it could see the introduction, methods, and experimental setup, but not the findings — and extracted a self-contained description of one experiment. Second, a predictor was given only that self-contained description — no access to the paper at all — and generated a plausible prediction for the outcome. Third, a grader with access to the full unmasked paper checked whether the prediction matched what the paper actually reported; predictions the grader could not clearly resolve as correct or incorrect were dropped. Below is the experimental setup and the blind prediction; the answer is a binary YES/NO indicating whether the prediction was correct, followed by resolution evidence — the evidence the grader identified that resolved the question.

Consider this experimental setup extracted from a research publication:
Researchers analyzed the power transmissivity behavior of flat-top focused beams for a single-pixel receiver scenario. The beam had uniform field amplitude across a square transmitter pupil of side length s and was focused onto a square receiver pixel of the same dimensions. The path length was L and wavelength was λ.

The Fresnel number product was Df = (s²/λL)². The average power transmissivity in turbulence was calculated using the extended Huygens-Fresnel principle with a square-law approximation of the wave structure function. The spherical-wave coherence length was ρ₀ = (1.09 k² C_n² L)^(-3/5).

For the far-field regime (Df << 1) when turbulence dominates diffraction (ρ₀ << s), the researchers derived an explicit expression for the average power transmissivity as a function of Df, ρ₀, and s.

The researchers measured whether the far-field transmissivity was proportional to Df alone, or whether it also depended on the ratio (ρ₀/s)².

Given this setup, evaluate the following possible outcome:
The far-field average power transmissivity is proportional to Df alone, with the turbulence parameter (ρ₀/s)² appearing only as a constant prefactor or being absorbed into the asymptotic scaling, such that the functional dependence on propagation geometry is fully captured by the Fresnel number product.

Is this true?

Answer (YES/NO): NO